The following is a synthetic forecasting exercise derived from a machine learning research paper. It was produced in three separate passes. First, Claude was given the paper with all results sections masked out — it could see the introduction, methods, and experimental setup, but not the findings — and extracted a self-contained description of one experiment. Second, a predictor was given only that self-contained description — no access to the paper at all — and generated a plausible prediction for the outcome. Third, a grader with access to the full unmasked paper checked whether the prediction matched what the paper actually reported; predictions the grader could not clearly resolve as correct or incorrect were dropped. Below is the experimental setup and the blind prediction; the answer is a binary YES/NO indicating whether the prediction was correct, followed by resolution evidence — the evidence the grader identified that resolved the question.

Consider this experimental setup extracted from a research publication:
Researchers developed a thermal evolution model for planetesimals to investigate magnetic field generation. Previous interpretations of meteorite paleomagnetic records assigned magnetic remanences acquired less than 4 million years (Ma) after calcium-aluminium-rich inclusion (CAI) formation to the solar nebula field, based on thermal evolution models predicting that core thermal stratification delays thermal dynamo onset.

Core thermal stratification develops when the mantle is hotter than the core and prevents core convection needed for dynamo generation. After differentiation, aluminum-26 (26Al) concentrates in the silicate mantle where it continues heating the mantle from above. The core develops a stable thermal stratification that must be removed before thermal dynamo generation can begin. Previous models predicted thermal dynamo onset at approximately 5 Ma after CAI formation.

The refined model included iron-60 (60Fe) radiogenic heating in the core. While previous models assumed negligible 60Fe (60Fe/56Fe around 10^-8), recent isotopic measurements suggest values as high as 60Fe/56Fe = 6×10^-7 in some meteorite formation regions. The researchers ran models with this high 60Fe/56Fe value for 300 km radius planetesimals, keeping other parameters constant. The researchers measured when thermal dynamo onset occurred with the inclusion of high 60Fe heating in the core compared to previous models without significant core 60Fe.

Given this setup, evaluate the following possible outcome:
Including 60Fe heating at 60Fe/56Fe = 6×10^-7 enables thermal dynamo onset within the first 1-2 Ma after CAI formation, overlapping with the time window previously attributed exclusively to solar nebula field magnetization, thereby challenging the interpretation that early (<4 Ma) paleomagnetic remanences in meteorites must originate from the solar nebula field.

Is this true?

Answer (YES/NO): YES